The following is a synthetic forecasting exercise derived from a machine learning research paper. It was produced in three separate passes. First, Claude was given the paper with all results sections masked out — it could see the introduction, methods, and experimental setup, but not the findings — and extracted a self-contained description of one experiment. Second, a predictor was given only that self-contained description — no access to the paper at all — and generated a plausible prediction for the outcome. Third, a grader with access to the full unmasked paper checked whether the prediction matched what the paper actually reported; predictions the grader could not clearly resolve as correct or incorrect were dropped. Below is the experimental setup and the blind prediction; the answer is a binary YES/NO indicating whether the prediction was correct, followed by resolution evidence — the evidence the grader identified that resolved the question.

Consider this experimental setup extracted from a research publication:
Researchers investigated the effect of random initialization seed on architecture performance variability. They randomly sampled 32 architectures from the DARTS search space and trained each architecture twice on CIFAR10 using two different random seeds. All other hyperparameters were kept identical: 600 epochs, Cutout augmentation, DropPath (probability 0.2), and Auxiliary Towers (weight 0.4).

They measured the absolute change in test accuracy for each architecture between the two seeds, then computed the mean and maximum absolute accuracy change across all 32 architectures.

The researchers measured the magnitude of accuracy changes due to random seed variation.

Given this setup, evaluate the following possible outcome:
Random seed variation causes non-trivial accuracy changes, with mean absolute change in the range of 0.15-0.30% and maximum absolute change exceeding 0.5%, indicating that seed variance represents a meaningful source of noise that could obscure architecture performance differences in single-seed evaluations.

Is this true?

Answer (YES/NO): NO